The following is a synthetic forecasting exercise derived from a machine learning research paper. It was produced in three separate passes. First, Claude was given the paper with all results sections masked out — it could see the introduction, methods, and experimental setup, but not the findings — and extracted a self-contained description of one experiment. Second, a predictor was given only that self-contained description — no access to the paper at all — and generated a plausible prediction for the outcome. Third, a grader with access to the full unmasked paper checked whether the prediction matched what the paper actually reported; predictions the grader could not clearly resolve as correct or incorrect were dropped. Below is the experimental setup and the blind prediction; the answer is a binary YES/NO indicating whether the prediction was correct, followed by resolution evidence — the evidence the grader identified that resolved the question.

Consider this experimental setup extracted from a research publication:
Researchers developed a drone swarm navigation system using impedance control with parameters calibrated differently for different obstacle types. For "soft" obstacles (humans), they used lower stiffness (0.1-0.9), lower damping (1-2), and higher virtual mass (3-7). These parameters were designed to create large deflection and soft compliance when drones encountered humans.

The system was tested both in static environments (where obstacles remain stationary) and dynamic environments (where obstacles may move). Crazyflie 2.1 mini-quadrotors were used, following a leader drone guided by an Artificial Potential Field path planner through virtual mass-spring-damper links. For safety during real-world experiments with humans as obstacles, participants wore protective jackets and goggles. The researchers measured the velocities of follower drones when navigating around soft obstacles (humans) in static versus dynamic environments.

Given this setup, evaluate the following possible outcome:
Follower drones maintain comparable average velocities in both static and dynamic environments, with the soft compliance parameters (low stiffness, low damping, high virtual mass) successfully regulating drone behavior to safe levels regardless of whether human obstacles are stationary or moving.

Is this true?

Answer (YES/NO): NO